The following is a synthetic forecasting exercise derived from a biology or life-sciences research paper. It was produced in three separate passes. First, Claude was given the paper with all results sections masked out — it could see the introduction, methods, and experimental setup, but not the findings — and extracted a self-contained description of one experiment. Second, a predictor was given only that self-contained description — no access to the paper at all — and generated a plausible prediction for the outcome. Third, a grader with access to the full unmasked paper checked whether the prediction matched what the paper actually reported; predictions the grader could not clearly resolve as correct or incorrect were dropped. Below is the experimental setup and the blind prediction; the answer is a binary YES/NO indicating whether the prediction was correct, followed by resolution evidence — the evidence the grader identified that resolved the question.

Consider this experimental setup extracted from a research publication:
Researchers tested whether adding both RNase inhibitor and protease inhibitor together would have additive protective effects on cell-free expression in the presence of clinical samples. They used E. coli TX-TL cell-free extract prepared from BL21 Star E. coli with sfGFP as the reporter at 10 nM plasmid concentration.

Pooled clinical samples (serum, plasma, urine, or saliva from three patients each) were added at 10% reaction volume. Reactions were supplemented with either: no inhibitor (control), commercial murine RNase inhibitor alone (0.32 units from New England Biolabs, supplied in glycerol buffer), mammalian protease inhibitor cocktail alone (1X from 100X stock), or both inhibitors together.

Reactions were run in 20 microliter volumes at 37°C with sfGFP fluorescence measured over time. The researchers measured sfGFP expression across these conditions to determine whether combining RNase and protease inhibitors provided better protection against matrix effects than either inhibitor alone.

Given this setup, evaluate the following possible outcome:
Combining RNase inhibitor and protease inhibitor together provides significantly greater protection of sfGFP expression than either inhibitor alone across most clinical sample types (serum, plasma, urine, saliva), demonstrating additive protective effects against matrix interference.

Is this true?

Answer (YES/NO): NO